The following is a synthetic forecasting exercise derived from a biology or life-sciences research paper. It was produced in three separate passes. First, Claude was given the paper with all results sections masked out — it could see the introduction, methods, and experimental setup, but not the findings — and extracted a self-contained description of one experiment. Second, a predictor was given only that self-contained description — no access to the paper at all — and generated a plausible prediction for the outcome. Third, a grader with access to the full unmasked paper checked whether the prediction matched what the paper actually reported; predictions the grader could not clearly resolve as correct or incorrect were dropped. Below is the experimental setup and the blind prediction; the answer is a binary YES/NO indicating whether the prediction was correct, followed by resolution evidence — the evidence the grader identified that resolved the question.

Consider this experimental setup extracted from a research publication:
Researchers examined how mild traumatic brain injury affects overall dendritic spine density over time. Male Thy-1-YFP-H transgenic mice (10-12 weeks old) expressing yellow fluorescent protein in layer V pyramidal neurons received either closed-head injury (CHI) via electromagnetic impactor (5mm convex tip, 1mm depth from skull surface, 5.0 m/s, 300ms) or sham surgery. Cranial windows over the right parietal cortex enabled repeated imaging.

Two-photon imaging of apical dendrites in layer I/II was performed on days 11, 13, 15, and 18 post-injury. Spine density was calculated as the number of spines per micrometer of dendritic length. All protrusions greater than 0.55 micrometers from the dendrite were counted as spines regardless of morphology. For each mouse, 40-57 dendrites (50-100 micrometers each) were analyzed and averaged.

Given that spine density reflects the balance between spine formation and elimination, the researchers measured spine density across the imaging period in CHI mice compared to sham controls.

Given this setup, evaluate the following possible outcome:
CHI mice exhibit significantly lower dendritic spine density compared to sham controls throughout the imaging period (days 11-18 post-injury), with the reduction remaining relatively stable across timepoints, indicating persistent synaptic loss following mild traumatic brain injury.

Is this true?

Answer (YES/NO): NO